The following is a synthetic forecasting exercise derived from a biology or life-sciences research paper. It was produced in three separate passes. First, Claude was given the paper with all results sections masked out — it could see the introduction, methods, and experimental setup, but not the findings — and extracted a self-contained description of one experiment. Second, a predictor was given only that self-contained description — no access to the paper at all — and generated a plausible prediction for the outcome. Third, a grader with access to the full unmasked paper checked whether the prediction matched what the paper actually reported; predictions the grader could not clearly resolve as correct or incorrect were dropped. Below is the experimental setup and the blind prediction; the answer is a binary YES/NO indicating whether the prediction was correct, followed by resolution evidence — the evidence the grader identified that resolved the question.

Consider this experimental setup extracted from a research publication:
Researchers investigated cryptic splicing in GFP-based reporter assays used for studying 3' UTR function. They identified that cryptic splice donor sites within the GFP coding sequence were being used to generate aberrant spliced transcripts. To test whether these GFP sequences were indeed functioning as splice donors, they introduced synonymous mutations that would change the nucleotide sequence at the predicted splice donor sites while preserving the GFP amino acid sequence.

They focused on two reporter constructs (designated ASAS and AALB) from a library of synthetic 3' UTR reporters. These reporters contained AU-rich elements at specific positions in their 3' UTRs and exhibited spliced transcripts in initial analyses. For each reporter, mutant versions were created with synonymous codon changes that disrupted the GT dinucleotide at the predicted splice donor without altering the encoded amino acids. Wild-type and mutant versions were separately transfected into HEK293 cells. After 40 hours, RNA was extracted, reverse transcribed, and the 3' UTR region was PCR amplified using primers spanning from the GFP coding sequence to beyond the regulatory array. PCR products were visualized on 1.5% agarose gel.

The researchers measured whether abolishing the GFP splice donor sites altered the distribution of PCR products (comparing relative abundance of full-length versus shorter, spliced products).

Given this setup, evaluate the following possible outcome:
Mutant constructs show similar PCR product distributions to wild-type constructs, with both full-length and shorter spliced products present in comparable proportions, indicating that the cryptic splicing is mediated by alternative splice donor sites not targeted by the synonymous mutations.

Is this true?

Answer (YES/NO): NO